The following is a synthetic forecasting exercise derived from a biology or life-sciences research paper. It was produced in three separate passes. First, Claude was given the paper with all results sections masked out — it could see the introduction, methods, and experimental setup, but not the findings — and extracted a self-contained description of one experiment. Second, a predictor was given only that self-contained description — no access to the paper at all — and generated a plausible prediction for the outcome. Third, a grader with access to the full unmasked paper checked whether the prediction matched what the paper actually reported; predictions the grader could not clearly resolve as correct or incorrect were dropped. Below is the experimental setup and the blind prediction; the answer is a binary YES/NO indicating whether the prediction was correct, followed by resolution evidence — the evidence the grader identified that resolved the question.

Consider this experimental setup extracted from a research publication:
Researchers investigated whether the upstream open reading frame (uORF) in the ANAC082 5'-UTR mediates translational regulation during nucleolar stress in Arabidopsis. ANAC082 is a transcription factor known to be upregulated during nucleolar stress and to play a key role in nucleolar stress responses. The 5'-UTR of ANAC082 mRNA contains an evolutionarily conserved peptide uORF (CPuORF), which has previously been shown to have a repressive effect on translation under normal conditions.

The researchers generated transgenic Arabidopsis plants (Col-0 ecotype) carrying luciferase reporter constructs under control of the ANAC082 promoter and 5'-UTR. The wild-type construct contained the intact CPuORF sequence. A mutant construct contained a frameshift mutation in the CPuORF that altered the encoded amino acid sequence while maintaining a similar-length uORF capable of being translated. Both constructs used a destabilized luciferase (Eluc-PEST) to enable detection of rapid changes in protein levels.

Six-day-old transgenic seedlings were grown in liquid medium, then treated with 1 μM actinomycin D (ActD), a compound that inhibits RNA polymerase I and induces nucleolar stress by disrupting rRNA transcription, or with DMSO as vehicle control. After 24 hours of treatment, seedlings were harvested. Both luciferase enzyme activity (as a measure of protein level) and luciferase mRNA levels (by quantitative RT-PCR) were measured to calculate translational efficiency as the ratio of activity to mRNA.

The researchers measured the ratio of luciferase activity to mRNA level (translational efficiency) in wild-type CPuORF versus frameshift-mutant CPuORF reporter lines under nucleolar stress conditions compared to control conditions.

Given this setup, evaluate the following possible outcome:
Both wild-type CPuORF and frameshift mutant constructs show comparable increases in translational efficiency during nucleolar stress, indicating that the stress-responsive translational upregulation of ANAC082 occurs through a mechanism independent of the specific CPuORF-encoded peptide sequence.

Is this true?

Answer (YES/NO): NO